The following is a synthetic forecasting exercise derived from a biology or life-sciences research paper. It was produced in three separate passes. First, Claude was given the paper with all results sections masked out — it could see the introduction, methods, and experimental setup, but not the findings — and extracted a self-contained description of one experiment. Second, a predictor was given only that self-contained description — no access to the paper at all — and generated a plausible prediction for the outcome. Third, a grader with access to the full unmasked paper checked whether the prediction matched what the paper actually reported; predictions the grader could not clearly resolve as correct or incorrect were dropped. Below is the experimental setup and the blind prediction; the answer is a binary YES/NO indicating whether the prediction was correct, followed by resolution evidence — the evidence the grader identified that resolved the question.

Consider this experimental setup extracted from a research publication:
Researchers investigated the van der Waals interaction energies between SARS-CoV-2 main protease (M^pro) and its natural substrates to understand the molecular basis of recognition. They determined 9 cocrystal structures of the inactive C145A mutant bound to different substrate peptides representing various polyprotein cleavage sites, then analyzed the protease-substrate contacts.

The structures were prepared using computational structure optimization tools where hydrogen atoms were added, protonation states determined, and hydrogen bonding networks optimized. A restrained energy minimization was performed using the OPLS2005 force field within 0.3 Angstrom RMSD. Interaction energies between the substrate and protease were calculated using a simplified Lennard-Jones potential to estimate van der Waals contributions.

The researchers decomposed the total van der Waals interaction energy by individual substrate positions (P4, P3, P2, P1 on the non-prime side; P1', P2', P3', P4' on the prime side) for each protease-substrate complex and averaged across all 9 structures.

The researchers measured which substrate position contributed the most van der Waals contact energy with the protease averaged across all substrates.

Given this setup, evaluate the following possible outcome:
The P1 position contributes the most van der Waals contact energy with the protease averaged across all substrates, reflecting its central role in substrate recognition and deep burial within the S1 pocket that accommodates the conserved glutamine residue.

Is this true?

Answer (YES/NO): YES